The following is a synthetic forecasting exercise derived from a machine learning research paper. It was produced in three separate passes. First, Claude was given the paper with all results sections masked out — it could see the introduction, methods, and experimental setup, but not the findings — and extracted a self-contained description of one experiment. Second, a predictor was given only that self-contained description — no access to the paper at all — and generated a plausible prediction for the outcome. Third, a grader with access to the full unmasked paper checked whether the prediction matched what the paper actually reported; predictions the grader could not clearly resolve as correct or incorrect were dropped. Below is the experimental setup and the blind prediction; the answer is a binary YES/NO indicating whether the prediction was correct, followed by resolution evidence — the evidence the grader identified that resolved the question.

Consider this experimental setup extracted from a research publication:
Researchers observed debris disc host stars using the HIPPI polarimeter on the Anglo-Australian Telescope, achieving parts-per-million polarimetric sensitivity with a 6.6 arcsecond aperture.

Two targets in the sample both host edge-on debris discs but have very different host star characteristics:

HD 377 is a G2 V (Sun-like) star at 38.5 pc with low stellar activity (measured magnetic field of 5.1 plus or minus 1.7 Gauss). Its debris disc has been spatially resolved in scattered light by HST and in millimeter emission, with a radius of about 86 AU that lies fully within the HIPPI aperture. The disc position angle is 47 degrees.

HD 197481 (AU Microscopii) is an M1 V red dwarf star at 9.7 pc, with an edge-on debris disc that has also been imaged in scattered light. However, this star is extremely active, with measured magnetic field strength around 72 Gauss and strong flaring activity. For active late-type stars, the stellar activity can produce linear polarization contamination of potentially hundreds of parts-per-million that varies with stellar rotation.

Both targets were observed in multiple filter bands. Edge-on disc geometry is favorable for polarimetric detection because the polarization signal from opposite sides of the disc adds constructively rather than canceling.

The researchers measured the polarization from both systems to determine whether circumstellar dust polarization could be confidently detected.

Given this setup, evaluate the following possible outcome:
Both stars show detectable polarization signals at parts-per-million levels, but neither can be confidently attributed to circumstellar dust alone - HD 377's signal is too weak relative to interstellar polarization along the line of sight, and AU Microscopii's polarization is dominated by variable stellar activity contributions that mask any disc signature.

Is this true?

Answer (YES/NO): NO